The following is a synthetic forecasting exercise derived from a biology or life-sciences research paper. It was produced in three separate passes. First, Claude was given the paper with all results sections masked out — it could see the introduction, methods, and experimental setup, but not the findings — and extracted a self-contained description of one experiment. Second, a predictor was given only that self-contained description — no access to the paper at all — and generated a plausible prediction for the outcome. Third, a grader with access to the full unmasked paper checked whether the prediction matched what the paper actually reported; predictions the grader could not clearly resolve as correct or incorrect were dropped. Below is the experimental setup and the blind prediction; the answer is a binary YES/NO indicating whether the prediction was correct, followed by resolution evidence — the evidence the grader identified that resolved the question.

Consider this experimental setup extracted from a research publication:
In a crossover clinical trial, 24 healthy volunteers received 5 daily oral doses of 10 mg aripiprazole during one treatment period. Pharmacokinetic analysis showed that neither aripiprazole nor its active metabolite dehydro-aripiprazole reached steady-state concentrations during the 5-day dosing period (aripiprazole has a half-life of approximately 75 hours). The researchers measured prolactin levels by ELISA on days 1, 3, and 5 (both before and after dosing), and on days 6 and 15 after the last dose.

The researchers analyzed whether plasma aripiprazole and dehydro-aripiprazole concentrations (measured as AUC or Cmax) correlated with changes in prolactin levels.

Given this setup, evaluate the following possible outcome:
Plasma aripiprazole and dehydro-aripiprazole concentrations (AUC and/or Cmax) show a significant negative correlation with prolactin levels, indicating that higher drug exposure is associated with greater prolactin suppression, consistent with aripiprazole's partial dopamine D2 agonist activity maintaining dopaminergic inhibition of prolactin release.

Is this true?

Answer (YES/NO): NO